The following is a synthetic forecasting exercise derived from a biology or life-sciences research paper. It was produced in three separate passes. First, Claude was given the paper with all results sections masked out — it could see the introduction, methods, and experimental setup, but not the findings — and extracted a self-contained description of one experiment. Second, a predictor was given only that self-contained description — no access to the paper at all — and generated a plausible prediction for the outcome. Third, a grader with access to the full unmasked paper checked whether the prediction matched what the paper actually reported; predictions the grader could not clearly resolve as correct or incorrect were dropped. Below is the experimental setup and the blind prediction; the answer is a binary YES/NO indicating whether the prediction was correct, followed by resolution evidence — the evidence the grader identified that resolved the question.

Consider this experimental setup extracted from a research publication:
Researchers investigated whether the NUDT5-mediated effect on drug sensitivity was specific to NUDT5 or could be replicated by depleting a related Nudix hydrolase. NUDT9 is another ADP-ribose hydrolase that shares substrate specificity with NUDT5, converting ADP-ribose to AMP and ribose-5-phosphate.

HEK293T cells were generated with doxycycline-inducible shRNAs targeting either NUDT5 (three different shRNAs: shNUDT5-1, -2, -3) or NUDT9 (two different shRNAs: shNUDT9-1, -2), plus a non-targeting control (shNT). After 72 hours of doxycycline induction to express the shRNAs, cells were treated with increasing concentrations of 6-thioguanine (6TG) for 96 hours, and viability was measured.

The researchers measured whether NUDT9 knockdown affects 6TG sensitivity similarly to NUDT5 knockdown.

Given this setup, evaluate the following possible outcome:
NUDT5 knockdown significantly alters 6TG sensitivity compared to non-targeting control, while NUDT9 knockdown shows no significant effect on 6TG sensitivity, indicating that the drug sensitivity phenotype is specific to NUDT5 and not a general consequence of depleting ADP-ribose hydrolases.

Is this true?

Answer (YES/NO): YES